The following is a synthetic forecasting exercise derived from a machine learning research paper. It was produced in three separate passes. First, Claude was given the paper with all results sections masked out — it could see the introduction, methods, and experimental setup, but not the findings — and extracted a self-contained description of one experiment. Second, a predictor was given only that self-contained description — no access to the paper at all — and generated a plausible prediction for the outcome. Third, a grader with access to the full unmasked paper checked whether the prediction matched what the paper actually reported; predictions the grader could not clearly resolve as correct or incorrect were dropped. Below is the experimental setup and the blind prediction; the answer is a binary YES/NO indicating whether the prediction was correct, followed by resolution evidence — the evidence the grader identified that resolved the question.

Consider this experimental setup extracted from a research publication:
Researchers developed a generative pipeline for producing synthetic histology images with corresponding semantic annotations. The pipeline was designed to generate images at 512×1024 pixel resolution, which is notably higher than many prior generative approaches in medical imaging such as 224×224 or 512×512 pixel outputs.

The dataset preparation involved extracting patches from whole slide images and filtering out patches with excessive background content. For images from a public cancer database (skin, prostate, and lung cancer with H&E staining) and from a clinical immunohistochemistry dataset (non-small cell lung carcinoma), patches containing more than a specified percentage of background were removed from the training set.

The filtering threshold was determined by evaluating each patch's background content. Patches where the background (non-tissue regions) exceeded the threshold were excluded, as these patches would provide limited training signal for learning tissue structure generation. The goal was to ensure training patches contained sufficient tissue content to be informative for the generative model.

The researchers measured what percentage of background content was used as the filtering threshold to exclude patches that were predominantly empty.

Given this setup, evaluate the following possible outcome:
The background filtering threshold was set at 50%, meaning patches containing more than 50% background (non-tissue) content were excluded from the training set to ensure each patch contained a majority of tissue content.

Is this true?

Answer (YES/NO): NO